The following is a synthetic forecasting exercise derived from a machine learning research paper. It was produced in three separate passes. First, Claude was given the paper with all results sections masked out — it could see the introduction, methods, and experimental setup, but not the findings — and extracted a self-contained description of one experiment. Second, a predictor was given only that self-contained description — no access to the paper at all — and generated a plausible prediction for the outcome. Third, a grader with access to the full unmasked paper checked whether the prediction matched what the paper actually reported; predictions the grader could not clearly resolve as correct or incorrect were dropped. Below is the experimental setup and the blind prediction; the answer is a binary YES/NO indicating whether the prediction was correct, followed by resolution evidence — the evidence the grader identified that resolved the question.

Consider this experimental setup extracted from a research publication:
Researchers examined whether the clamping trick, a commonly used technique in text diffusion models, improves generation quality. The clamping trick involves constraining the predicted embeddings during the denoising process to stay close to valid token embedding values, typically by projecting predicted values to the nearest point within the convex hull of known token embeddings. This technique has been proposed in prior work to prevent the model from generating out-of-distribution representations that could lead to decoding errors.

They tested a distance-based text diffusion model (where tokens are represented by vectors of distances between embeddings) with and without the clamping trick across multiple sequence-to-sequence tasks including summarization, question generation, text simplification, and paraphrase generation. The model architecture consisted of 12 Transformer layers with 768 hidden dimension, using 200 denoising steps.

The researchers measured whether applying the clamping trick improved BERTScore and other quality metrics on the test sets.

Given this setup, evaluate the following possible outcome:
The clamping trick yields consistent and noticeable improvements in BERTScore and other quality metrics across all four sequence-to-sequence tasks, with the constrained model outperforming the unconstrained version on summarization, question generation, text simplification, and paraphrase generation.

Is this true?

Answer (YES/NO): NO